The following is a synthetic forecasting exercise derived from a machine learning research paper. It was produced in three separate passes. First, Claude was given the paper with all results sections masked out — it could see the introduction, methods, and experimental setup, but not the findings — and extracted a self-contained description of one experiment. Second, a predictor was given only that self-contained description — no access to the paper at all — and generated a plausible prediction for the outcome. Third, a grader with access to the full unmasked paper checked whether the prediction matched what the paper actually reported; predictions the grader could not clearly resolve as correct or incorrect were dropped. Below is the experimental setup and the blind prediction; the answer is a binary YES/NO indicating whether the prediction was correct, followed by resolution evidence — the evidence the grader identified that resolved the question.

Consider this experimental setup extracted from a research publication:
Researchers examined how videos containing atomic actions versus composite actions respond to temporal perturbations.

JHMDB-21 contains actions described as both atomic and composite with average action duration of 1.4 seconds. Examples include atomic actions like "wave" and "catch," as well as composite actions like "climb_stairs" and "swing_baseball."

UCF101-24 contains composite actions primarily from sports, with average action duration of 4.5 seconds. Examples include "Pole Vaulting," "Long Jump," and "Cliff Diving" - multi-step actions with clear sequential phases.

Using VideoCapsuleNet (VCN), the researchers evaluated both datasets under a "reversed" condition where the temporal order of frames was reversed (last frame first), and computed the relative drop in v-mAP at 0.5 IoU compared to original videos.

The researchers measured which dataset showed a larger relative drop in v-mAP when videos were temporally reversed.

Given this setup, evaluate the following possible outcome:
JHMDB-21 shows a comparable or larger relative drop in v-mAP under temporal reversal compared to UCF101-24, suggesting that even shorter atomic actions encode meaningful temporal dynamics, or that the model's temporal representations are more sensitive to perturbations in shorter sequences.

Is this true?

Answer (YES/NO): NO